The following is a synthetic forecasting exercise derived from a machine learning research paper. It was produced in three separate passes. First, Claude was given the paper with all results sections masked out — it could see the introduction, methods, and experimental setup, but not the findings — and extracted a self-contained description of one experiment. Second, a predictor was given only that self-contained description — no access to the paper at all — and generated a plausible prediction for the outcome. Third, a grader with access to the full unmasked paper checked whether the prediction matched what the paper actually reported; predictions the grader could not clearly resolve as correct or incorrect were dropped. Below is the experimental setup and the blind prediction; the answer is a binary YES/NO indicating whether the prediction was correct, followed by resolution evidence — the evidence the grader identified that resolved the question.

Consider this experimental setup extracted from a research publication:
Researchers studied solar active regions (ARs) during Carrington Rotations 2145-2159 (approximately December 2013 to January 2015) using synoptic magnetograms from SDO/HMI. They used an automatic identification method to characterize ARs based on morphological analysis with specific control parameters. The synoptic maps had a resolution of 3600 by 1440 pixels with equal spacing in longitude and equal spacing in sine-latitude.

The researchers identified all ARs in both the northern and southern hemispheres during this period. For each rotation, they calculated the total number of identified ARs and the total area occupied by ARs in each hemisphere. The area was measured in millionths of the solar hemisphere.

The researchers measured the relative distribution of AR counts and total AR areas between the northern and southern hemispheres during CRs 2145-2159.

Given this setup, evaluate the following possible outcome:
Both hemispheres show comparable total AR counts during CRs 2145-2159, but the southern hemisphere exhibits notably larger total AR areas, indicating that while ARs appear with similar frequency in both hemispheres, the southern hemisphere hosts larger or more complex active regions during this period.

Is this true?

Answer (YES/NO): NO